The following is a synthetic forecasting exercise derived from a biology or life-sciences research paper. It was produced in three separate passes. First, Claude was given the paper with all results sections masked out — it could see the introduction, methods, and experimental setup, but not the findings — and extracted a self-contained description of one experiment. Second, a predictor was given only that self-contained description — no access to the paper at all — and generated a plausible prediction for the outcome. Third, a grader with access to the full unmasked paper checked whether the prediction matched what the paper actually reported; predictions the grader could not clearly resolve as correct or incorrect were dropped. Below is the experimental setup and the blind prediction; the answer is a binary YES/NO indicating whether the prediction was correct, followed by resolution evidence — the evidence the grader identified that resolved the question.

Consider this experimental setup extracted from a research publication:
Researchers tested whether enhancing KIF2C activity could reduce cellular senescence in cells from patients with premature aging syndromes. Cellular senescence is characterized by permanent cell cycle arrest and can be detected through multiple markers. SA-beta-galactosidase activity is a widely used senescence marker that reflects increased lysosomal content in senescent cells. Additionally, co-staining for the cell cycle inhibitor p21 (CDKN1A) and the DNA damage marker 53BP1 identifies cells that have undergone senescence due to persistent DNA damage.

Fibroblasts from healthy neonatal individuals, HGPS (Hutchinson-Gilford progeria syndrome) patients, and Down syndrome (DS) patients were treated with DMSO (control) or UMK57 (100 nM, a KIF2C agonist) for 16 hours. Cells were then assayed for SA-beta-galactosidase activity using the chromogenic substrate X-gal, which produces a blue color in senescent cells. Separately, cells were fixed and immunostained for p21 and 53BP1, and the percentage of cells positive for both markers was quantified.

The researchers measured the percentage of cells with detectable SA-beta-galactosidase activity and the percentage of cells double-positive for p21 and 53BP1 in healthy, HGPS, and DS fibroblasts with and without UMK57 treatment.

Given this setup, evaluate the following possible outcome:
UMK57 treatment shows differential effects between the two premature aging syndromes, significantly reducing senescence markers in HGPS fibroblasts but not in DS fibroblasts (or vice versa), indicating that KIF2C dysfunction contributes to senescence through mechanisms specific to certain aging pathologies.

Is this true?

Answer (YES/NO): NO